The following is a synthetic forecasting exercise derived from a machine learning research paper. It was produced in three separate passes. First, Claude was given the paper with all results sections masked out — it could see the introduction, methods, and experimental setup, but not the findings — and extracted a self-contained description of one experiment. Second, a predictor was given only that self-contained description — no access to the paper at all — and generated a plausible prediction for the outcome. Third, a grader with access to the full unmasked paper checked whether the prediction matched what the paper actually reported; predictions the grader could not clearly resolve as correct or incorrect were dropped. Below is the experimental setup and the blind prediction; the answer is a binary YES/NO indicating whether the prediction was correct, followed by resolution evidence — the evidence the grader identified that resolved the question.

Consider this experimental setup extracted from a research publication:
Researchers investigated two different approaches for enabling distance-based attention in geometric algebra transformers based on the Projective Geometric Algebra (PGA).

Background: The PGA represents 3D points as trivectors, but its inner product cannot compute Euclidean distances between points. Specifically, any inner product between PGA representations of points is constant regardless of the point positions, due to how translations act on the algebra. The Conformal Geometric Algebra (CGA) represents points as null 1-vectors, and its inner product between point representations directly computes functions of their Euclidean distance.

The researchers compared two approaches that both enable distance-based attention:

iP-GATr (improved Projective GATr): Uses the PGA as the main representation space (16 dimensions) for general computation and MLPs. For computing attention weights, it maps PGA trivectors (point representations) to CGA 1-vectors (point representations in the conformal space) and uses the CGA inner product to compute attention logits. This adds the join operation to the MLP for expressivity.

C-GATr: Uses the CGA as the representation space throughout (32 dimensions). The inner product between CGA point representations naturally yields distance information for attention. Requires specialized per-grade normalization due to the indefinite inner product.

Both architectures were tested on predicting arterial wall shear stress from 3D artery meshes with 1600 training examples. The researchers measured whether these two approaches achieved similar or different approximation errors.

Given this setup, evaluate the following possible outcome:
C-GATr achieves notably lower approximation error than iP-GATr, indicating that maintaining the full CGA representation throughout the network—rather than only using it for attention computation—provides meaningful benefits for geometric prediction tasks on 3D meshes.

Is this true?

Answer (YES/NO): NO